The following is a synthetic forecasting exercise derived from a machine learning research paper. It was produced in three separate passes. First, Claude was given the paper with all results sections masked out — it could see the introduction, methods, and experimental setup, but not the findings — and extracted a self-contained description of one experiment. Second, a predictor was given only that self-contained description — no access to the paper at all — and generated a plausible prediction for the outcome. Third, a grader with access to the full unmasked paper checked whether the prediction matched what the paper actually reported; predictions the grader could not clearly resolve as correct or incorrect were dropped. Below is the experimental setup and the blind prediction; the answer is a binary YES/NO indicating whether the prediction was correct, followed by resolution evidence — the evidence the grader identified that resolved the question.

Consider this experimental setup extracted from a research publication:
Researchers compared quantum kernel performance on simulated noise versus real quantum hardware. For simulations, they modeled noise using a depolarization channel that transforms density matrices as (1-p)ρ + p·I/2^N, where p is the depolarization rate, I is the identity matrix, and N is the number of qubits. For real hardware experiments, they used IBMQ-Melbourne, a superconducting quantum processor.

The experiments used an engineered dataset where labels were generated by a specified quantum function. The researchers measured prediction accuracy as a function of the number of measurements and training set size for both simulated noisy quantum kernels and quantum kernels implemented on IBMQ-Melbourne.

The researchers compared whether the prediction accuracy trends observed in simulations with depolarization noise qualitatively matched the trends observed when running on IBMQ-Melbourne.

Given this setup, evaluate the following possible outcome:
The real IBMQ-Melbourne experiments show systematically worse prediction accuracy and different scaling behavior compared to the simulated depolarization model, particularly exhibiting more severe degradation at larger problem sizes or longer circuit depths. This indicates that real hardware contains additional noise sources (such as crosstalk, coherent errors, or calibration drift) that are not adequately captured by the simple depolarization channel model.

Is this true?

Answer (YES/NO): NO